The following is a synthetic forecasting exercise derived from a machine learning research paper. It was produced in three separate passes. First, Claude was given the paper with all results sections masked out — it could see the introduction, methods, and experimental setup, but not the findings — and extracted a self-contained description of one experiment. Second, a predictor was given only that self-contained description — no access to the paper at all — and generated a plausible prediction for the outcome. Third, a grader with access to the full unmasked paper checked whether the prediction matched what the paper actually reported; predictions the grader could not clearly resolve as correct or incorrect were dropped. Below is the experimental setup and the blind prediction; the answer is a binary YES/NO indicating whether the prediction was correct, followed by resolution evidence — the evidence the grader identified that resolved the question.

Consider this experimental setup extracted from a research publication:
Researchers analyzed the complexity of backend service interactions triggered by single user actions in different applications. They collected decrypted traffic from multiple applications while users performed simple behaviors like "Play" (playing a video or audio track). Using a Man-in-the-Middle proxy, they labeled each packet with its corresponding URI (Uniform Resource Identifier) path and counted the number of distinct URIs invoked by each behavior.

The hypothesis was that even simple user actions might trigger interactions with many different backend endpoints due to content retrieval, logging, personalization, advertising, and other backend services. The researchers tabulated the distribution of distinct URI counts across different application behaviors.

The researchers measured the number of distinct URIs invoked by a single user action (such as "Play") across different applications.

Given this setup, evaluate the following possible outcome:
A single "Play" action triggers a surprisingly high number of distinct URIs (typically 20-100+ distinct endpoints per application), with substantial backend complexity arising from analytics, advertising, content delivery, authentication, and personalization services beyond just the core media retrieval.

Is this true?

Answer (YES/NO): YES